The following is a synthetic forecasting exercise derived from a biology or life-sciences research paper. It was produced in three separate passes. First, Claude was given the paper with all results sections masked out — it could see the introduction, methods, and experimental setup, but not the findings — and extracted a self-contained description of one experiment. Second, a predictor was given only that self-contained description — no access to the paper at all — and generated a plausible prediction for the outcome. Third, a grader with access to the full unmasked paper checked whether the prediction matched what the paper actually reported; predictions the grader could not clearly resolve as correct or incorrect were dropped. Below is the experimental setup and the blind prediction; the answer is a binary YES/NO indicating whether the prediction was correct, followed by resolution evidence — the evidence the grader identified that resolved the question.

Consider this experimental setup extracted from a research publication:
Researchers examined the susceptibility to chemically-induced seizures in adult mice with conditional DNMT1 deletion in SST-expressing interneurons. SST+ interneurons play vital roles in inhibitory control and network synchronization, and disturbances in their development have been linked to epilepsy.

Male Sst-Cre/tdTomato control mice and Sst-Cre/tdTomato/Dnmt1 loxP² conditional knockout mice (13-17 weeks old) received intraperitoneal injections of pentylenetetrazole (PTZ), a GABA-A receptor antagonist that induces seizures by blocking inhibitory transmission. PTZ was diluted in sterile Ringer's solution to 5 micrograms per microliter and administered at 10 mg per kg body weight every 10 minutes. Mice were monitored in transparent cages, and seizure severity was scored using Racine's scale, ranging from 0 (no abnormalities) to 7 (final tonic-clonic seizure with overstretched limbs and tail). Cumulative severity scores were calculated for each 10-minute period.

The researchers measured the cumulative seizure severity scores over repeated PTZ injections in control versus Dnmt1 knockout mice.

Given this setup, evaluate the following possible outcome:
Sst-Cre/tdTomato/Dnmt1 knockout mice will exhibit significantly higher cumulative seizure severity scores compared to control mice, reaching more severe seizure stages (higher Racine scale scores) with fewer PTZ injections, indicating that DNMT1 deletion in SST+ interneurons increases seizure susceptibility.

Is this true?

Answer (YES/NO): NO